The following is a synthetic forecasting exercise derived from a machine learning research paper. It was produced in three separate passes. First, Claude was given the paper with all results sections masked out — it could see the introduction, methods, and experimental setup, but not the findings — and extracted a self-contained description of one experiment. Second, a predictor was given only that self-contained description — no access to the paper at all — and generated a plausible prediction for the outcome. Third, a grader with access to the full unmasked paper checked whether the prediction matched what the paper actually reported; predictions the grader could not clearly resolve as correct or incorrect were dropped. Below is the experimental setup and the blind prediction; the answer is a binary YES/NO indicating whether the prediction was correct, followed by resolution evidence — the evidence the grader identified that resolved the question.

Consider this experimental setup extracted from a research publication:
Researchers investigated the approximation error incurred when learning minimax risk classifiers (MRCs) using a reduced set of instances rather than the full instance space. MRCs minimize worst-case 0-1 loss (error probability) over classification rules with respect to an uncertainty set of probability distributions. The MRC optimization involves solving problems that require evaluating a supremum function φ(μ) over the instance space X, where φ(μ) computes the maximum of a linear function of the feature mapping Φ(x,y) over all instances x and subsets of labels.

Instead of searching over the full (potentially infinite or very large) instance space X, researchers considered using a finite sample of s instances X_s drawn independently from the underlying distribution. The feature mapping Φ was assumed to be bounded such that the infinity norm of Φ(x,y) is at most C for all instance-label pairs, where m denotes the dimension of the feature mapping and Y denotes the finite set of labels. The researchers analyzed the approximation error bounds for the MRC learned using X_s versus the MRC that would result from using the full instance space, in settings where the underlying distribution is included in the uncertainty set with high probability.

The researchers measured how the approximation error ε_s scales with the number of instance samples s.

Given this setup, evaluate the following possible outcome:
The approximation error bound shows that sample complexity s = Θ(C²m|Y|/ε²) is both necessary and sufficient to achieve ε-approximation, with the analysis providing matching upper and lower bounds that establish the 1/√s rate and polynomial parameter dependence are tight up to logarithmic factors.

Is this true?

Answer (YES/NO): NO